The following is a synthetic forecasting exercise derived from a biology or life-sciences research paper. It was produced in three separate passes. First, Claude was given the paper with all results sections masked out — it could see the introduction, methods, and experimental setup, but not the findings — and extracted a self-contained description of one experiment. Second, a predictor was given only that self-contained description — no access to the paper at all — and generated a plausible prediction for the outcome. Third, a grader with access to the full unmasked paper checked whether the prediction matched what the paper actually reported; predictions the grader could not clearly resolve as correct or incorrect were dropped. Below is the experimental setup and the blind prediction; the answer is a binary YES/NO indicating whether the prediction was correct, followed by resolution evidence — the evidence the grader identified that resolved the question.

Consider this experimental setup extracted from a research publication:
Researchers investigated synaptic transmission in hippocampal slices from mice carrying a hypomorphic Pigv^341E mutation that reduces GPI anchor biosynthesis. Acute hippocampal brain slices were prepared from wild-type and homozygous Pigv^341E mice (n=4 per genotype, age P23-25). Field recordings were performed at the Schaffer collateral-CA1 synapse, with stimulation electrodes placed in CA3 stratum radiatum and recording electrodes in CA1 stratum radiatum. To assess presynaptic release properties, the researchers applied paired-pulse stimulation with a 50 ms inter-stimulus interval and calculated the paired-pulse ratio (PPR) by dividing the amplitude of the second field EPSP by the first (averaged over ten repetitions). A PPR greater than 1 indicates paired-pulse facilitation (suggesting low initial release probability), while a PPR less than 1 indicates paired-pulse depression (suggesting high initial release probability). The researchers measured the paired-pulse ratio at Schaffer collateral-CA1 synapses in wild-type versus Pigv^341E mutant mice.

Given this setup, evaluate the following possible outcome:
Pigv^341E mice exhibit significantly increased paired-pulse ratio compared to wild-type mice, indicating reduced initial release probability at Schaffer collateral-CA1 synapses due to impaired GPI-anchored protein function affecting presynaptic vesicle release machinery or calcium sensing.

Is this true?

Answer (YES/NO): YES